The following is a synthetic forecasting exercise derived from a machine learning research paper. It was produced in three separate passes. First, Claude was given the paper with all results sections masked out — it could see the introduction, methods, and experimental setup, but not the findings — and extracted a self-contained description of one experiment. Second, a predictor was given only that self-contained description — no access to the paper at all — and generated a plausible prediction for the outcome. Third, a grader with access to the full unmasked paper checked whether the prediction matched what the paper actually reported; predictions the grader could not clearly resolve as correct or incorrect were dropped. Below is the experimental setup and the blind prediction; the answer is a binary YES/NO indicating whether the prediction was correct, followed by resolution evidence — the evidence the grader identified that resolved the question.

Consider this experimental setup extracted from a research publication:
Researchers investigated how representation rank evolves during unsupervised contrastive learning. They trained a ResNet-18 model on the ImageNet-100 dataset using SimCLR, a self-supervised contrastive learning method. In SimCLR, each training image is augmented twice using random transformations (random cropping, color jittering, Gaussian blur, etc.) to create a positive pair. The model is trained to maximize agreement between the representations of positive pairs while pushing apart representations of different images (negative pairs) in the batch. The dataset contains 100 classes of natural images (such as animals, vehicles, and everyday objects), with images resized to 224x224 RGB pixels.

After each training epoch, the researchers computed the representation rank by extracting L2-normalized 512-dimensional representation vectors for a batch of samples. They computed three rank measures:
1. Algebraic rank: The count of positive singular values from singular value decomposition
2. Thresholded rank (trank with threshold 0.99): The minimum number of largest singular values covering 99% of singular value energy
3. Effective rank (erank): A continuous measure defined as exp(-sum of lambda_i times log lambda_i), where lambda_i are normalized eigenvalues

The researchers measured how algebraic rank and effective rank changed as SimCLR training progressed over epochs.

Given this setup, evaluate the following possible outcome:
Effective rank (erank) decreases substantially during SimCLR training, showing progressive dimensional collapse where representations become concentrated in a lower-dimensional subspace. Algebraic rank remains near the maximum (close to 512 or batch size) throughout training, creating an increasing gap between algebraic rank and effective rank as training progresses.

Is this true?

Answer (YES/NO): NO